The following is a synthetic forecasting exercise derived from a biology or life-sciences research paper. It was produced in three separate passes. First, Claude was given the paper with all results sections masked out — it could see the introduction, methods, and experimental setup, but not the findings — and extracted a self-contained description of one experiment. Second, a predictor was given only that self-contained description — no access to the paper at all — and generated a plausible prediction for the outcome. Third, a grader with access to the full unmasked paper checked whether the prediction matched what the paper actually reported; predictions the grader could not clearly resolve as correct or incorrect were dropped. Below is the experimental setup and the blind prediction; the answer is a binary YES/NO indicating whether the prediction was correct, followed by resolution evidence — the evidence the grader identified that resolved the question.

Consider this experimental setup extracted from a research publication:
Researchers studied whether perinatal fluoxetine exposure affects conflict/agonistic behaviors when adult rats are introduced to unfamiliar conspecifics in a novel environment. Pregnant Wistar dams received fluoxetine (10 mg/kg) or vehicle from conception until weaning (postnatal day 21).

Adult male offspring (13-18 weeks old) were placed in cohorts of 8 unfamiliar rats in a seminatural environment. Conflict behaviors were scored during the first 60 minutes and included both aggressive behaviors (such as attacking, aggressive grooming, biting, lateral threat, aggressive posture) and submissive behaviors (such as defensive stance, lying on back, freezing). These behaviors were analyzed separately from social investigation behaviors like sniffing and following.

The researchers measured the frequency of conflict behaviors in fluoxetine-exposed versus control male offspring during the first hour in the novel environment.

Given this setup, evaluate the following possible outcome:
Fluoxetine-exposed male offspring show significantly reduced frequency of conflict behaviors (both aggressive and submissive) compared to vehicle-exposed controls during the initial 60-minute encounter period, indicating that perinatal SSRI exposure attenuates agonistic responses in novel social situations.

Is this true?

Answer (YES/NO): NO